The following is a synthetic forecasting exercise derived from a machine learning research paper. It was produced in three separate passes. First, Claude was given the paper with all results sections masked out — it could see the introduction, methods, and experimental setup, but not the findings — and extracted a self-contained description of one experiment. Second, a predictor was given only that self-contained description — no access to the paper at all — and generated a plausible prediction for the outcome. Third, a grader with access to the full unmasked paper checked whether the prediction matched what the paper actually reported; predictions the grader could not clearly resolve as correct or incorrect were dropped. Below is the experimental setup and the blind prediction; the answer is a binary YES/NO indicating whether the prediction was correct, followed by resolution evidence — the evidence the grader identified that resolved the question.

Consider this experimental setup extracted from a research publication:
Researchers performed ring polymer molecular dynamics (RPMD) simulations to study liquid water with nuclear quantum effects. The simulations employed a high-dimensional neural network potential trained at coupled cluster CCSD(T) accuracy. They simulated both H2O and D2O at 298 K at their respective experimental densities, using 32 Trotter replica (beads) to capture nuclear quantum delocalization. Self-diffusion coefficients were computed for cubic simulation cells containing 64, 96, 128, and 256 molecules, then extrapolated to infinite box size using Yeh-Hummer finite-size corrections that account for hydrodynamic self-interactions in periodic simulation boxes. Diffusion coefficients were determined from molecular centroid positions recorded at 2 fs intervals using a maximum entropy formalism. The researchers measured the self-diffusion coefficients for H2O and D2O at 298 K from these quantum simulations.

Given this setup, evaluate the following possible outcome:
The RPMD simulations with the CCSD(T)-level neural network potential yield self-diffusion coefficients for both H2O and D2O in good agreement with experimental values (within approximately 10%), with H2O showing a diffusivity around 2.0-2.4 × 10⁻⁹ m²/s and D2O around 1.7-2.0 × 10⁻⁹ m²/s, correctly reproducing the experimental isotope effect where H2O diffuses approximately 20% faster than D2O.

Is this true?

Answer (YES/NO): YES